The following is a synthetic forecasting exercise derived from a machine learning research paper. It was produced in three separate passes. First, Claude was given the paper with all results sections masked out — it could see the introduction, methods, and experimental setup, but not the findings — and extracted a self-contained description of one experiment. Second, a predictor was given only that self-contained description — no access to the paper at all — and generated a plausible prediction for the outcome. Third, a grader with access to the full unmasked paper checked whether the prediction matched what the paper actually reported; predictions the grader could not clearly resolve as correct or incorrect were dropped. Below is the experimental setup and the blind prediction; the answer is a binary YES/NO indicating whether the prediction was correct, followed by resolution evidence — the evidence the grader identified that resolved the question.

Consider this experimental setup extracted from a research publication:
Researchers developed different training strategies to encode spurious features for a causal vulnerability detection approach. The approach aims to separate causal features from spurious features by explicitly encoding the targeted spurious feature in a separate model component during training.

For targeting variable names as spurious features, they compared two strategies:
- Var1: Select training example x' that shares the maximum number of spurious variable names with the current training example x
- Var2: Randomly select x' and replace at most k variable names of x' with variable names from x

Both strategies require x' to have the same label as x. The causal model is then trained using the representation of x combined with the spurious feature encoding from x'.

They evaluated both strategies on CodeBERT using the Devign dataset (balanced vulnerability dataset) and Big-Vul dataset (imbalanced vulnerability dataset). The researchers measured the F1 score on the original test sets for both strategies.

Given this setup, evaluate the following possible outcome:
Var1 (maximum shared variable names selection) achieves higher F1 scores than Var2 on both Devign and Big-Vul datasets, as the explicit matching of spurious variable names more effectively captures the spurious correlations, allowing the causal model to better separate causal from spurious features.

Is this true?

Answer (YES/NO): NO